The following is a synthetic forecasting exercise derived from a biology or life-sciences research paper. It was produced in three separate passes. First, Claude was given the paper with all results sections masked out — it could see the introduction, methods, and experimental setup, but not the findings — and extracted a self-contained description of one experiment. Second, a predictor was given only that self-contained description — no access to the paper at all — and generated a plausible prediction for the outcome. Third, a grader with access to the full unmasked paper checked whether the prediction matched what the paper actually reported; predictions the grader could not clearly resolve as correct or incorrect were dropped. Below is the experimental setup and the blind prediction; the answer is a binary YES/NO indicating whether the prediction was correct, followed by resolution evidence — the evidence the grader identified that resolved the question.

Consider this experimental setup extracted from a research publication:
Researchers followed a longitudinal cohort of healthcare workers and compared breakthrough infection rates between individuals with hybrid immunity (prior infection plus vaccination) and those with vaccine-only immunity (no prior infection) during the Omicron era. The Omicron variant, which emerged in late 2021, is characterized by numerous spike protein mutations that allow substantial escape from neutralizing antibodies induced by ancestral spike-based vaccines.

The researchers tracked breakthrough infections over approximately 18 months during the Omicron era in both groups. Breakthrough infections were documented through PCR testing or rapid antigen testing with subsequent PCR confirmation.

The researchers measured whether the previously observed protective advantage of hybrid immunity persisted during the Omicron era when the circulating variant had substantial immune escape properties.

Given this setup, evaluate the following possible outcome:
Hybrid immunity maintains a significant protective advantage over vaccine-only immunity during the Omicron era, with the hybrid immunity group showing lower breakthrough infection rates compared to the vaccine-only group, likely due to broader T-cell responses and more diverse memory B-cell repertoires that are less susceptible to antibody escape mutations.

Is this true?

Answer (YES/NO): YES